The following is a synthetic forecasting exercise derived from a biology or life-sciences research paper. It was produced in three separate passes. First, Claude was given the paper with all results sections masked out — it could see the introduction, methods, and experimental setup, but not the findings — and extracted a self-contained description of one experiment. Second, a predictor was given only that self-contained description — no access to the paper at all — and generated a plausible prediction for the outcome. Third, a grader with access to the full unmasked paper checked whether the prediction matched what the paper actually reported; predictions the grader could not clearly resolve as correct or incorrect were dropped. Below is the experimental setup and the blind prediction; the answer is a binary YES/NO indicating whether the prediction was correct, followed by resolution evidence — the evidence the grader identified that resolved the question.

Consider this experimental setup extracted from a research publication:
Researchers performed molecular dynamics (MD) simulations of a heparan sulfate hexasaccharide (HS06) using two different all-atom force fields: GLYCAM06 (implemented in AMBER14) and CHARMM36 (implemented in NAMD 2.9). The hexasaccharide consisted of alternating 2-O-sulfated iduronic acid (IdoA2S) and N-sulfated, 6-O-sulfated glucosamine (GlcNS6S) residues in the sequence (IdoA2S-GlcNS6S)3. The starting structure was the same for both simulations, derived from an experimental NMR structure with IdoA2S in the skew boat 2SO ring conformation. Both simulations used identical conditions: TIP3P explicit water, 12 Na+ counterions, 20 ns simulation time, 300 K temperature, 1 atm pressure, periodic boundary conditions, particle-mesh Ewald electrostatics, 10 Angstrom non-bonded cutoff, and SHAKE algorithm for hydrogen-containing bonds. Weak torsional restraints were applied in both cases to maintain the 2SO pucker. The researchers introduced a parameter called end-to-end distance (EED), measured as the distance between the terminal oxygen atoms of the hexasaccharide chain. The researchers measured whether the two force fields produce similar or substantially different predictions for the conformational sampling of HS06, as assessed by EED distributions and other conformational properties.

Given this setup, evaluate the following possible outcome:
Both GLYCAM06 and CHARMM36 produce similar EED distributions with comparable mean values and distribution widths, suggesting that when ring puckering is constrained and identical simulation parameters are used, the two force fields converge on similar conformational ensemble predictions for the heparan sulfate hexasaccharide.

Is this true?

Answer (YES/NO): NO